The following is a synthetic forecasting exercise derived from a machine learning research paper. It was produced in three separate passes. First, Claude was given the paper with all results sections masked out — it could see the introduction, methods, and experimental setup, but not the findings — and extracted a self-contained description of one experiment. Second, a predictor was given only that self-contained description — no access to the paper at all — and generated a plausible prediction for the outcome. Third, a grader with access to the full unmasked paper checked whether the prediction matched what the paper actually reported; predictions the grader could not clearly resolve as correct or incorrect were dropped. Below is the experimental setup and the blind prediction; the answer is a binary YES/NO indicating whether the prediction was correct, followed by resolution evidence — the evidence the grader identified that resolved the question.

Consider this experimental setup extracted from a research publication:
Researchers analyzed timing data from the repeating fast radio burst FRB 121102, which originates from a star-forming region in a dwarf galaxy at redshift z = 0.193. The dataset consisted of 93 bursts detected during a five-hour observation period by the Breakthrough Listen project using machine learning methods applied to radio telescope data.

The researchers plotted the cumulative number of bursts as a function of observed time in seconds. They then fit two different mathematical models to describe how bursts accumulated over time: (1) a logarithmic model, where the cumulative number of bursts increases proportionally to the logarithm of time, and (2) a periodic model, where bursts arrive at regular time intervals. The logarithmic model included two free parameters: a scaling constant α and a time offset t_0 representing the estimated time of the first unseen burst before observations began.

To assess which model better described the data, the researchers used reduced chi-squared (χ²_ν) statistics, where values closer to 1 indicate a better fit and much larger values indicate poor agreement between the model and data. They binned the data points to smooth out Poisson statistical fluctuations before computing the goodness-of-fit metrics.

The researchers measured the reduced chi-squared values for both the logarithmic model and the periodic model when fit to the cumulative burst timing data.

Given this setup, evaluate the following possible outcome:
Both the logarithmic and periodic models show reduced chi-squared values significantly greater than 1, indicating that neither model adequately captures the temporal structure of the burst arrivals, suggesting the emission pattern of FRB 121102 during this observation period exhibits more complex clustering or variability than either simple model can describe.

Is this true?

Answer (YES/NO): NO